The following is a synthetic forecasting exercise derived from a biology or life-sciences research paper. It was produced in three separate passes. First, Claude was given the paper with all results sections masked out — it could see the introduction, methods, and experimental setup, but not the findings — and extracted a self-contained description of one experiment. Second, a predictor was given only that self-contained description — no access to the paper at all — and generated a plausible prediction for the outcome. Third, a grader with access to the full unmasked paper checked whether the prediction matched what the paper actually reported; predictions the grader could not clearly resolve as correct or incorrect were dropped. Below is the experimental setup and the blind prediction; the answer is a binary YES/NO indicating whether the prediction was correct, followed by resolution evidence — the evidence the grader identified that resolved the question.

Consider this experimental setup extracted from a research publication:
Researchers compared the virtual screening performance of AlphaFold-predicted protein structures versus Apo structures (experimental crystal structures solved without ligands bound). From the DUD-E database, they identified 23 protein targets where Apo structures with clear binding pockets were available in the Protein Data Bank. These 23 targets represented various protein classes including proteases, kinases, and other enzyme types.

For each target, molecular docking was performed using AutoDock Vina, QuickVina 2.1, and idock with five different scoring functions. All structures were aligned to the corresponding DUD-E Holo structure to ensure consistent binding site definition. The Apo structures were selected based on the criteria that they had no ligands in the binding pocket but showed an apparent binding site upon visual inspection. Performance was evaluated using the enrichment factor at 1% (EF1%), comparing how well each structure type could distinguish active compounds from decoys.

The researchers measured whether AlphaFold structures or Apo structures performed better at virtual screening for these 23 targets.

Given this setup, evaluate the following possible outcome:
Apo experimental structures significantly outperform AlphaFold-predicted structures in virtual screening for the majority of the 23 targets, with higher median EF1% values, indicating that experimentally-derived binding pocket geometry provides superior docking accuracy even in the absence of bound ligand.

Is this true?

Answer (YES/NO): NO